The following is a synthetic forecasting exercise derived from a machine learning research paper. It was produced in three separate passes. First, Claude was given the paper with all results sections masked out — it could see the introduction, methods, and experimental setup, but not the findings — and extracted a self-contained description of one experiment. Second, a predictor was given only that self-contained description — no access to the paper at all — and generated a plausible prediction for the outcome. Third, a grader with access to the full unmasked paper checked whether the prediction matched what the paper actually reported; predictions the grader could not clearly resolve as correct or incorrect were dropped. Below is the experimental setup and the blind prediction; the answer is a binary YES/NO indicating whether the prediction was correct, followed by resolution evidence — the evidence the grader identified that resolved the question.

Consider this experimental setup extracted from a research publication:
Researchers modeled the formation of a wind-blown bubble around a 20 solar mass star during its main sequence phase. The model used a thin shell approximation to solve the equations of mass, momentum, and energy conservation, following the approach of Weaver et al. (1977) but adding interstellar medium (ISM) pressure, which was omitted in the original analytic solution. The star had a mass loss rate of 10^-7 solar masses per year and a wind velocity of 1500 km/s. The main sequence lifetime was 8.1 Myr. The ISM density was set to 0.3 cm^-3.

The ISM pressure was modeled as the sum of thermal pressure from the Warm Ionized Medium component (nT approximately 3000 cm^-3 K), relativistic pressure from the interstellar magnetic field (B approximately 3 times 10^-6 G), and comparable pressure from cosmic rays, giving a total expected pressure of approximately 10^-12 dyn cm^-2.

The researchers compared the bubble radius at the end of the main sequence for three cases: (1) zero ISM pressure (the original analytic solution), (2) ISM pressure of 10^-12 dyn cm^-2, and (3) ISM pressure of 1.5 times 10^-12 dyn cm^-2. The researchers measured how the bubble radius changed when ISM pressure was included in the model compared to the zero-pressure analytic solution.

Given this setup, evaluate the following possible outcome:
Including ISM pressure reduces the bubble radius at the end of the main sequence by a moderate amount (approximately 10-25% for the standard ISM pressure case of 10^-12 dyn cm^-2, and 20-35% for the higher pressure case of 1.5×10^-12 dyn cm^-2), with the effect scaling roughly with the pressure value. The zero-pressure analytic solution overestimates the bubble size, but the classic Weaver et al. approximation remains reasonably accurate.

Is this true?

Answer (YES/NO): NO